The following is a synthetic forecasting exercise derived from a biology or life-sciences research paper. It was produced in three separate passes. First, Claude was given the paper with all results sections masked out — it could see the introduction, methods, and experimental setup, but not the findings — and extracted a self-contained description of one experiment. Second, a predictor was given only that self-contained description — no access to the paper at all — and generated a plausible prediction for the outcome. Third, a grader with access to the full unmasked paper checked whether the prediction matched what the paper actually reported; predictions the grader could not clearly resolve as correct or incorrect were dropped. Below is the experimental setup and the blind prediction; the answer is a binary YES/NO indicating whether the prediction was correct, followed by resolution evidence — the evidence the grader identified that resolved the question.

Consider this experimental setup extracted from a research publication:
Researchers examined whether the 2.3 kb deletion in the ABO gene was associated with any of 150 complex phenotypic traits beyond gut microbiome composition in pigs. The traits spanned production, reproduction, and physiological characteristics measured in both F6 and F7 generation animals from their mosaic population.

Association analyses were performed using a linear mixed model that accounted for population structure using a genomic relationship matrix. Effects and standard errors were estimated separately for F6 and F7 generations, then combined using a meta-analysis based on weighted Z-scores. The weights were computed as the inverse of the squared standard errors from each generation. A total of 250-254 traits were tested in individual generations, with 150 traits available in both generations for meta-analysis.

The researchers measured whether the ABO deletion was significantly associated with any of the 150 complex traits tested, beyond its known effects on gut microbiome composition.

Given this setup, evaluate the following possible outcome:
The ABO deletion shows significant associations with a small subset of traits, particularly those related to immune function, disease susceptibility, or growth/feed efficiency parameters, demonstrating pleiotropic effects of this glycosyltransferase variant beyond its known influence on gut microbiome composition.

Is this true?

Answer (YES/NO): NO